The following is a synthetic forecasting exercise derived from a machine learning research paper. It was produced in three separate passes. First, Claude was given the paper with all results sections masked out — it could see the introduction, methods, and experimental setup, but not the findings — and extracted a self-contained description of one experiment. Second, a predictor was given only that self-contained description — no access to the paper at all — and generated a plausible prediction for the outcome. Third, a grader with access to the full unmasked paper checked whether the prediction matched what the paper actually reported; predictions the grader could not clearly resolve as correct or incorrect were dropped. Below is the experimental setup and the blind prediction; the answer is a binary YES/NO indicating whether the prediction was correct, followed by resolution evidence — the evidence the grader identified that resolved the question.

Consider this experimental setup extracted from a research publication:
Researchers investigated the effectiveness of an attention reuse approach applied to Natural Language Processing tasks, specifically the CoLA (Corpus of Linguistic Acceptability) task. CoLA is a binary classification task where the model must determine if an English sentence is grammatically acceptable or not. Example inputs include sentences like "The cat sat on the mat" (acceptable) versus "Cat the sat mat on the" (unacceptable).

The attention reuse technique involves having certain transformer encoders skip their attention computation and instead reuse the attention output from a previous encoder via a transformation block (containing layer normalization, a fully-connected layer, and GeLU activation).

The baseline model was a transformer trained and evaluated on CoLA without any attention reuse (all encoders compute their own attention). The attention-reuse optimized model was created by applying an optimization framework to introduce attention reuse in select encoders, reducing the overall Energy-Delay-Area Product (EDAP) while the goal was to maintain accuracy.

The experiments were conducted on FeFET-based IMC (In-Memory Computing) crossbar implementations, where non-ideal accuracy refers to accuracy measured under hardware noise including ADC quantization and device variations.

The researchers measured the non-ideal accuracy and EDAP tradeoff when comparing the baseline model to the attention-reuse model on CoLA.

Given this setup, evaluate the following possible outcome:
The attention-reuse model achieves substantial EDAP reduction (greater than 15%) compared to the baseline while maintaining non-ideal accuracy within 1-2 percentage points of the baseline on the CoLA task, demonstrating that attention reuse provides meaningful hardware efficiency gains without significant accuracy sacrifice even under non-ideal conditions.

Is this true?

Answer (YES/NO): YES